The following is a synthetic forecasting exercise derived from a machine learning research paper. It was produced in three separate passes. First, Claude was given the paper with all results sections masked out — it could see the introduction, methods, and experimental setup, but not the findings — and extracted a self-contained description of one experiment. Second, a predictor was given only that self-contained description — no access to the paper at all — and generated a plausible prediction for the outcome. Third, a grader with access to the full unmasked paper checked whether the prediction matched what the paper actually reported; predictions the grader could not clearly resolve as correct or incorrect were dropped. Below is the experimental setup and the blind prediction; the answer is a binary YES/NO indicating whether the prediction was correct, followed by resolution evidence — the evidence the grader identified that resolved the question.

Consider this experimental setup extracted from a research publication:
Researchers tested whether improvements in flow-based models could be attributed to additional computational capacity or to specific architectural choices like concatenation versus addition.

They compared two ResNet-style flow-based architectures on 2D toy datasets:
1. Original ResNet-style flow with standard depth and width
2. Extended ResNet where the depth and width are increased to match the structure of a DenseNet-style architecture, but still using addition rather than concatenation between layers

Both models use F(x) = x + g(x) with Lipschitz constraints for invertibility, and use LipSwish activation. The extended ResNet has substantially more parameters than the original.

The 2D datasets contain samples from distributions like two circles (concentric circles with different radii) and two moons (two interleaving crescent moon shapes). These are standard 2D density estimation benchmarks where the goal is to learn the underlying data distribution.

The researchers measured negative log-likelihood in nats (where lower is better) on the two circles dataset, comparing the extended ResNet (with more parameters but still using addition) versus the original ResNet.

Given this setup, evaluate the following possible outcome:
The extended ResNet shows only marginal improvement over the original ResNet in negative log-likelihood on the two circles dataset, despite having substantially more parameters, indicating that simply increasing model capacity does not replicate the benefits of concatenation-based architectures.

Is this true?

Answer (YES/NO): YES